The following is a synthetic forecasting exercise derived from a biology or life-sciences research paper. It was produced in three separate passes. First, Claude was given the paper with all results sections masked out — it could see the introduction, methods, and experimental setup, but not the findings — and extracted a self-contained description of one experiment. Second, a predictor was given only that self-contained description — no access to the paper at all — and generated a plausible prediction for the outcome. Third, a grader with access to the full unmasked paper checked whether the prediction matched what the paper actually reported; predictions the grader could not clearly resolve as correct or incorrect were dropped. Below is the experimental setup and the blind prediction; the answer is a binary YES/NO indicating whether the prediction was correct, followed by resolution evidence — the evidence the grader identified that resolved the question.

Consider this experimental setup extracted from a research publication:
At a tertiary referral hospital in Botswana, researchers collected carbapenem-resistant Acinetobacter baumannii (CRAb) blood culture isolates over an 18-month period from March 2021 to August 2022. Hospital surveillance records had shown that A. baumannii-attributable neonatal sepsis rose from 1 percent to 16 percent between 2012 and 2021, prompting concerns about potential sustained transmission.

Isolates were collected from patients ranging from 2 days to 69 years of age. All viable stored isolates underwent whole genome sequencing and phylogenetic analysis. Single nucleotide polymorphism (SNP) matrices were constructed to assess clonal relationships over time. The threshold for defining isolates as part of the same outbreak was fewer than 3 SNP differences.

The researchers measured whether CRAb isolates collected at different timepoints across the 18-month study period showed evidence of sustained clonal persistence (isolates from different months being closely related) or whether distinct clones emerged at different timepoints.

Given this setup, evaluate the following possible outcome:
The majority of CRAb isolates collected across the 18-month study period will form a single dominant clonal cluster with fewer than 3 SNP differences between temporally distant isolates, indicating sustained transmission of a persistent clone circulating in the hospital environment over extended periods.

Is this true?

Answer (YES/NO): NO